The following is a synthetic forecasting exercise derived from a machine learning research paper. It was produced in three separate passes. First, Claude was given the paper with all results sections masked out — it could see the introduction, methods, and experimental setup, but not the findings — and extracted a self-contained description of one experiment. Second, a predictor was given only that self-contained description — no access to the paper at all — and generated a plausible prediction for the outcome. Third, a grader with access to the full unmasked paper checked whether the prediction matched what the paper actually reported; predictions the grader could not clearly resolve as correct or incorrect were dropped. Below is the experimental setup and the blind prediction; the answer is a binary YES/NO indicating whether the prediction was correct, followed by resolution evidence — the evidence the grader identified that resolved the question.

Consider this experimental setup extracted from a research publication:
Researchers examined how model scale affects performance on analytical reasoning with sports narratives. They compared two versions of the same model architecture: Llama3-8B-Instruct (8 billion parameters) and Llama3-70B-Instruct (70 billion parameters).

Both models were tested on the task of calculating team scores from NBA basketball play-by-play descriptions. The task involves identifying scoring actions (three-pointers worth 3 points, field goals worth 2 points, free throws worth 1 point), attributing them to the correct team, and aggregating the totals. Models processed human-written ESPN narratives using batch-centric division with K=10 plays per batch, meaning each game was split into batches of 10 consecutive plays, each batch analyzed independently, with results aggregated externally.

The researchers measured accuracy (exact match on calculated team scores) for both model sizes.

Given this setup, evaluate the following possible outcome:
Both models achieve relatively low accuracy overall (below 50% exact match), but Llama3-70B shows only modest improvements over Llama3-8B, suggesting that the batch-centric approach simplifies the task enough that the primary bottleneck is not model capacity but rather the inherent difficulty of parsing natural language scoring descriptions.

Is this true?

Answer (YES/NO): NO